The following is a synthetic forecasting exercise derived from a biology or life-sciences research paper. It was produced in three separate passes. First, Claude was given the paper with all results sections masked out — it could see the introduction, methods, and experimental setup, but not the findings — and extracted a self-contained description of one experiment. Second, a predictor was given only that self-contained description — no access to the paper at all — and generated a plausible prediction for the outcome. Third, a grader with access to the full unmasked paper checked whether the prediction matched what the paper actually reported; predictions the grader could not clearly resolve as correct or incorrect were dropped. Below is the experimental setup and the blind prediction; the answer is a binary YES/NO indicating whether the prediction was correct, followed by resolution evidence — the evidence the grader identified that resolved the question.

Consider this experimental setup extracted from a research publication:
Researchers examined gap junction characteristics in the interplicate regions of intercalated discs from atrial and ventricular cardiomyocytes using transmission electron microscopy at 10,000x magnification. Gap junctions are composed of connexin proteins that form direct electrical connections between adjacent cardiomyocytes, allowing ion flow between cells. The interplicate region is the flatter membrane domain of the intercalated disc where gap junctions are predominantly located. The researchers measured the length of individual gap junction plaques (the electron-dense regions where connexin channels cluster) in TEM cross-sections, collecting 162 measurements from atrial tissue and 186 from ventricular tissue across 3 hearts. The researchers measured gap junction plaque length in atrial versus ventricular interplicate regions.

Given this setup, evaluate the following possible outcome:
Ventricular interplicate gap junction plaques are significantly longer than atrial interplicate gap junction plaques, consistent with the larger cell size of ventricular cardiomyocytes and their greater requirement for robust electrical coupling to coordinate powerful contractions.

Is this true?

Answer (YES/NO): YES